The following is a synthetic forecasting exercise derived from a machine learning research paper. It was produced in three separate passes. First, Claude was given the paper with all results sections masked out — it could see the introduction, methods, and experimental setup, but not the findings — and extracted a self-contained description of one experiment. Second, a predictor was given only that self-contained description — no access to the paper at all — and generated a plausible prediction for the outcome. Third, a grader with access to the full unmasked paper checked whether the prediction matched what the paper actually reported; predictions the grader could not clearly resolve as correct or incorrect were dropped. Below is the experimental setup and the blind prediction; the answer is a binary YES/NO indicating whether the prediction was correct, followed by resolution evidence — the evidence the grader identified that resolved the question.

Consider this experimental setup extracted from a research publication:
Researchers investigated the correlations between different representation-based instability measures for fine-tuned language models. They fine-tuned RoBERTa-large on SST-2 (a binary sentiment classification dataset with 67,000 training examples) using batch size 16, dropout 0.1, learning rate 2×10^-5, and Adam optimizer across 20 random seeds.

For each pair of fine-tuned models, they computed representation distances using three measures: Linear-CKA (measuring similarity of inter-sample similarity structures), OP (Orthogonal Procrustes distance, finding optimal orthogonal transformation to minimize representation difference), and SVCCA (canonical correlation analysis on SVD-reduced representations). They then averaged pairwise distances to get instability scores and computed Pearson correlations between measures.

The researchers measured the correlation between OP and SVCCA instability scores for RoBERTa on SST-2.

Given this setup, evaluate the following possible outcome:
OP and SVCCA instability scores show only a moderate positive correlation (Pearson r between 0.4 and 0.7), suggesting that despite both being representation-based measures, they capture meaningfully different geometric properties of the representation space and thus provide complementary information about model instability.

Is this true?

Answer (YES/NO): YES